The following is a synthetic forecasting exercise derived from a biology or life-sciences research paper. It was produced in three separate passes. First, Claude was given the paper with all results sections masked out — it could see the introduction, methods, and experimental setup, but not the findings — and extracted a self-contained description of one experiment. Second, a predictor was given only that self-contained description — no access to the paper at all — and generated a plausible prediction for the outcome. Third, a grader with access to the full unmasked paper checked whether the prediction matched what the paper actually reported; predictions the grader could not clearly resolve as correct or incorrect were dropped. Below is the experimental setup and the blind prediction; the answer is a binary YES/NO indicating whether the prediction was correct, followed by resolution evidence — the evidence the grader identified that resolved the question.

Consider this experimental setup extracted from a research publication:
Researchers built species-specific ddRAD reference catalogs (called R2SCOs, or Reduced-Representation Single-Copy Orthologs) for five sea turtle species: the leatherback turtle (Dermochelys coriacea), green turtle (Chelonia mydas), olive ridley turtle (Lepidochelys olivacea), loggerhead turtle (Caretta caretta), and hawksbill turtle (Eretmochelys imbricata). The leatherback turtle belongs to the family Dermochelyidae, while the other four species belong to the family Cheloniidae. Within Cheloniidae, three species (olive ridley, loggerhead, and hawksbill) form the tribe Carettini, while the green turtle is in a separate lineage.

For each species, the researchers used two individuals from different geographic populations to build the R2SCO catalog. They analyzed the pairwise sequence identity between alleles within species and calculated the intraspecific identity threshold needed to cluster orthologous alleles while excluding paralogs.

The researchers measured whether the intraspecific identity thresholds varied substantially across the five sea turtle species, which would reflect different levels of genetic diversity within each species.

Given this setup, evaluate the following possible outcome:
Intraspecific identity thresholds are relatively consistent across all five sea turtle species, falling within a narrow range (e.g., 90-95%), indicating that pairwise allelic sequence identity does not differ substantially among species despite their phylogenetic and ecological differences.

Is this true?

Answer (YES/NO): NO